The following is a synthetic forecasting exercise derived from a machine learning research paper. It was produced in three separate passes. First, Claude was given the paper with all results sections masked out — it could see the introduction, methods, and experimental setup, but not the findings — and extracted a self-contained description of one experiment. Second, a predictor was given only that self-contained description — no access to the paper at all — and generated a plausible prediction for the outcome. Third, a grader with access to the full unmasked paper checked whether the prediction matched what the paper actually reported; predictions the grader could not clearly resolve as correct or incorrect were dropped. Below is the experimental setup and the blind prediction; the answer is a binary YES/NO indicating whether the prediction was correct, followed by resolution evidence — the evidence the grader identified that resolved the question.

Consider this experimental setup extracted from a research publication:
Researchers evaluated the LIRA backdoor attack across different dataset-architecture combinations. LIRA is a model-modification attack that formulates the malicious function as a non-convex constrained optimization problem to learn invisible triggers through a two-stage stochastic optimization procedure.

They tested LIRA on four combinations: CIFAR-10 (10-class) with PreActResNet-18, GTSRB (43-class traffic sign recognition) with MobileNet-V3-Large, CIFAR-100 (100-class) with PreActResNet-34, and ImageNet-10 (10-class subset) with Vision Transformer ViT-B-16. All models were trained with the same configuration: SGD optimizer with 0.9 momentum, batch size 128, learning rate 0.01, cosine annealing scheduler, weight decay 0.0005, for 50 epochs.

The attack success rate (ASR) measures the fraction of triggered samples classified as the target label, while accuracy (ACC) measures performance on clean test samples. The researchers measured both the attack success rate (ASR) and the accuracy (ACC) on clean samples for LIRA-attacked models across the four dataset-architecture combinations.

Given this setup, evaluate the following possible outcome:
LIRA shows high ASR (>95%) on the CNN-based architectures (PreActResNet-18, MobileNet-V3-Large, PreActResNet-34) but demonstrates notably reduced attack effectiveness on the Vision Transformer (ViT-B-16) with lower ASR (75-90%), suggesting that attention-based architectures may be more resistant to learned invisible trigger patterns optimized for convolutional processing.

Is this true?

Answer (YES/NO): NO